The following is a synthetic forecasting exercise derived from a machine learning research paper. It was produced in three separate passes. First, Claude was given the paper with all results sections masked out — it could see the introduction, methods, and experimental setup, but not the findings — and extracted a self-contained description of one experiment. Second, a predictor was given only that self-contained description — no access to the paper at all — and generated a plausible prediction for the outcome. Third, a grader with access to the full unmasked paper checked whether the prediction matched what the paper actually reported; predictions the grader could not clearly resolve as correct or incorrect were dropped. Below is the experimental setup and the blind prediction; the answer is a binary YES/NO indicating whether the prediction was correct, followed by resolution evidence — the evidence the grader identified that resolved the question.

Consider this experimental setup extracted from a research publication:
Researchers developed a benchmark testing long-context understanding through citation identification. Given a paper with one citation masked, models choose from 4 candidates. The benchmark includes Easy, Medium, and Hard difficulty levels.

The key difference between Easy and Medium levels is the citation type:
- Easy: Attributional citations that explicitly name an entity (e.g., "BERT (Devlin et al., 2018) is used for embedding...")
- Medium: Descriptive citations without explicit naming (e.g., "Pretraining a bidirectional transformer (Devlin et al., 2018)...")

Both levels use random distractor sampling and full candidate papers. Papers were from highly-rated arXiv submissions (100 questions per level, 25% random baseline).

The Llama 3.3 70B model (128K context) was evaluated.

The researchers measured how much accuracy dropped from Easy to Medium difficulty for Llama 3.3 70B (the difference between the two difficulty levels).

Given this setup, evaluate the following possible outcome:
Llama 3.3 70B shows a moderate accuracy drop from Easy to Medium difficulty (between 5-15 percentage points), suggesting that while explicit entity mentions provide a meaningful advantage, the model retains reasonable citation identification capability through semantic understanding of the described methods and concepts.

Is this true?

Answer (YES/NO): NO